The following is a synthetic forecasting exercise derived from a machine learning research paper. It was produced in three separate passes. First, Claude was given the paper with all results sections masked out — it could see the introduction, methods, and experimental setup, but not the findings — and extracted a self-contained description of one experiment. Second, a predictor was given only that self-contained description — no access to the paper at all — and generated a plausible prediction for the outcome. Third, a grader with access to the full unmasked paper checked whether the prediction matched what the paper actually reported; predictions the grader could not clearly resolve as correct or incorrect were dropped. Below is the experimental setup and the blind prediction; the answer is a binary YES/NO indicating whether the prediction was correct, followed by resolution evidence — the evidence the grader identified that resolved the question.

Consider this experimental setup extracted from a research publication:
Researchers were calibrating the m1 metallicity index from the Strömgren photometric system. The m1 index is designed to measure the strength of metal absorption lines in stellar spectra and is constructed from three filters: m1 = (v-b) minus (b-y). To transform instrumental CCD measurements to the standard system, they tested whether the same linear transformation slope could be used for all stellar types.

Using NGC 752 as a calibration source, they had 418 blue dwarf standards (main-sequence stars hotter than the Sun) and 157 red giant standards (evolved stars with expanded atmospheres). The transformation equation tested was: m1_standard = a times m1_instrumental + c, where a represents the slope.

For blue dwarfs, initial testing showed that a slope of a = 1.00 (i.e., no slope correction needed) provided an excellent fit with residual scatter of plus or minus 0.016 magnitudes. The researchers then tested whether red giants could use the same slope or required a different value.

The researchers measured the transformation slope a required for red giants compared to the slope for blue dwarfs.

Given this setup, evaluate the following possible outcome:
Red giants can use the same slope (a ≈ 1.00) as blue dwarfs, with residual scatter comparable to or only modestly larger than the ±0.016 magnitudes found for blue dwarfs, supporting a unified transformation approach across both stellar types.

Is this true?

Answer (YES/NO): NO